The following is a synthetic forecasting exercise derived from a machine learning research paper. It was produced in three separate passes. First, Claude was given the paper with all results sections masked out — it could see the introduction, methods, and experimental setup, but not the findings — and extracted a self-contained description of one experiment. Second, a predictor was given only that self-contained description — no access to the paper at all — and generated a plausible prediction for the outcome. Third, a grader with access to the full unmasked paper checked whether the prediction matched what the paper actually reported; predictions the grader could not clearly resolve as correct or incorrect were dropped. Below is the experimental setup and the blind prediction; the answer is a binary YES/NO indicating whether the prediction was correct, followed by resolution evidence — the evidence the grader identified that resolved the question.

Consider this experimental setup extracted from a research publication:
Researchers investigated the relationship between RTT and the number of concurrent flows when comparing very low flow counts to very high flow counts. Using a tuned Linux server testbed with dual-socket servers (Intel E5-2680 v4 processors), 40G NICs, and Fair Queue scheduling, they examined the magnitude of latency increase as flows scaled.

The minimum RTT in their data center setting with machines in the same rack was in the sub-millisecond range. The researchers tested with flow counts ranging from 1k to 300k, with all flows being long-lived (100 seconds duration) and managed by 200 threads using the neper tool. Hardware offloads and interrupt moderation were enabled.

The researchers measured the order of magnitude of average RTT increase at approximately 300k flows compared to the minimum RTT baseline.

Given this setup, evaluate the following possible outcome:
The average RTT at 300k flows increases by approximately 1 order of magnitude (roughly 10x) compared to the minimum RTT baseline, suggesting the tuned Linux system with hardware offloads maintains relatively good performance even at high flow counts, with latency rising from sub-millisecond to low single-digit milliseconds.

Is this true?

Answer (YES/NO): NO